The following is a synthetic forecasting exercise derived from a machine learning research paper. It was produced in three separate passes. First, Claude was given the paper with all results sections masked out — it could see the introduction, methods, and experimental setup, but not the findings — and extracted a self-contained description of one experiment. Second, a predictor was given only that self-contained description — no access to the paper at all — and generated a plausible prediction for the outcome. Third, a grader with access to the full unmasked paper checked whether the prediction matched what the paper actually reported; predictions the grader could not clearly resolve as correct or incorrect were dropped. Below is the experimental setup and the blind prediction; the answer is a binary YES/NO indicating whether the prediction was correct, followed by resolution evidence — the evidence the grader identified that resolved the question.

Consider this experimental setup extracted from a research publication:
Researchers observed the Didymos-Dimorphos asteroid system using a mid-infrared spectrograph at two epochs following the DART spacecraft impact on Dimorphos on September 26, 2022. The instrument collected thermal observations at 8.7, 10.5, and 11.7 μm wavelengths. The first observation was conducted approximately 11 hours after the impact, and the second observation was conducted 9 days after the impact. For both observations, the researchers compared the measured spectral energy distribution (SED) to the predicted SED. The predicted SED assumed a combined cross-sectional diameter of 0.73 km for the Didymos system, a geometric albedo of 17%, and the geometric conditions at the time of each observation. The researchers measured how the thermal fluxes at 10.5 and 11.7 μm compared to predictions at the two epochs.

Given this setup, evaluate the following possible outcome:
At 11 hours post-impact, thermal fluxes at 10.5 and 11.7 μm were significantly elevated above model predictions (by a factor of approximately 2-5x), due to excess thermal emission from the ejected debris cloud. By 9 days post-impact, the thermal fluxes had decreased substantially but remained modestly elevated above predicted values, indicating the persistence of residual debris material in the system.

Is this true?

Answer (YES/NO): NO